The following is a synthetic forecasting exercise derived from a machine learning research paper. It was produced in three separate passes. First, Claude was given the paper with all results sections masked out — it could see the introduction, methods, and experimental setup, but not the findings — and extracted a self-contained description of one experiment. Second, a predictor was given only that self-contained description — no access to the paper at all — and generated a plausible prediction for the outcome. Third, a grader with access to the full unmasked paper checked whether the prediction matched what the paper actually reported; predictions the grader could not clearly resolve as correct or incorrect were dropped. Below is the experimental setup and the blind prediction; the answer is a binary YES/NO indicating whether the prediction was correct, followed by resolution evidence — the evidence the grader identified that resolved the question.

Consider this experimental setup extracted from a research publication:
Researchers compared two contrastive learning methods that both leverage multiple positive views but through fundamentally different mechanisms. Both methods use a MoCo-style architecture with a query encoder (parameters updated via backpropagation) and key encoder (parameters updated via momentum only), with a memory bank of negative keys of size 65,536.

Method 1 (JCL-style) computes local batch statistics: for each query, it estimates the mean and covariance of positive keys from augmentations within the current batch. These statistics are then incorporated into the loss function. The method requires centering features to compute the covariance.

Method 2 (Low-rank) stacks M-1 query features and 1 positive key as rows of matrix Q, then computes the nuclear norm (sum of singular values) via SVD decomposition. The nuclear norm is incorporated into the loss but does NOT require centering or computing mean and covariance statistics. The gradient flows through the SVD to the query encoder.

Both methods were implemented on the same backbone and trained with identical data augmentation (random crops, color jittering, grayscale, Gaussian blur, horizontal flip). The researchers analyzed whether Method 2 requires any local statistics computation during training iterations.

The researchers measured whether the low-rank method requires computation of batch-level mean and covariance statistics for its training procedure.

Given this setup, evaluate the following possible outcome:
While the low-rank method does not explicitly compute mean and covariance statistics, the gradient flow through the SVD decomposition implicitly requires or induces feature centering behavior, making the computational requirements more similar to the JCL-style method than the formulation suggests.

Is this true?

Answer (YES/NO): NO